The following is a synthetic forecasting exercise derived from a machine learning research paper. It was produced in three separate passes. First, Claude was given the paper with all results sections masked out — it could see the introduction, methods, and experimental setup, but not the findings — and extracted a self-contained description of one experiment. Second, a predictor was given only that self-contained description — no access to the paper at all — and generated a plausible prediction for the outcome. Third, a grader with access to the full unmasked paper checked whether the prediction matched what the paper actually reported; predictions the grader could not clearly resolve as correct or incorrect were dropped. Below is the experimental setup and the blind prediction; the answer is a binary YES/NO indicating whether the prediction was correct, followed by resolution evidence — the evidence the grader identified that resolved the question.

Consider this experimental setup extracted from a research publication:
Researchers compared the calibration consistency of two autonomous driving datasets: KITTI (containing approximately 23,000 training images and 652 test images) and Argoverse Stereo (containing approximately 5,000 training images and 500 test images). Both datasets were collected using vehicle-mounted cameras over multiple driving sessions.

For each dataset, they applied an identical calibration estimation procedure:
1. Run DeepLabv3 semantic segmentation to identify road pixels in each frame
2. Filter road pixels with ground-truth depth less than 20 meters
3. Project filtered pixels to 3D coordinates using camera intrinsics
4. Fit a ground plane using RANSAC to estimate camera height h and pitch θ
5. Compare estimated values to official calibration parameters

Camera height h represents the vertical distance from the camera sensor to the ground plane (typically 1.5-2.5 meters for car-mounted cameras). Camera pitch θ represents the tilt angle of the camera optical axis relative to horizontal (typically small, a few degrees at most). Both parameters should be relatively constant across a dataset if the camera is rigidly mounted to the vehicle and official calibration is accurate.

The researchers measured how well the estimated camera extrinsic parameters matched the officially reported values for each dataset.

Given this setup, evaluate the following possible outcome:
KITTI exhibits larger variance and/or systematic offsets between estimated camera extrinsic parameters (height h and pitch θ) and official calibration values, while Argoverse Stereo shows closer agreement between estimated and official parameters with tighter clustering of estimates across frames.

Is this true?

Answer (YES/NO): NO